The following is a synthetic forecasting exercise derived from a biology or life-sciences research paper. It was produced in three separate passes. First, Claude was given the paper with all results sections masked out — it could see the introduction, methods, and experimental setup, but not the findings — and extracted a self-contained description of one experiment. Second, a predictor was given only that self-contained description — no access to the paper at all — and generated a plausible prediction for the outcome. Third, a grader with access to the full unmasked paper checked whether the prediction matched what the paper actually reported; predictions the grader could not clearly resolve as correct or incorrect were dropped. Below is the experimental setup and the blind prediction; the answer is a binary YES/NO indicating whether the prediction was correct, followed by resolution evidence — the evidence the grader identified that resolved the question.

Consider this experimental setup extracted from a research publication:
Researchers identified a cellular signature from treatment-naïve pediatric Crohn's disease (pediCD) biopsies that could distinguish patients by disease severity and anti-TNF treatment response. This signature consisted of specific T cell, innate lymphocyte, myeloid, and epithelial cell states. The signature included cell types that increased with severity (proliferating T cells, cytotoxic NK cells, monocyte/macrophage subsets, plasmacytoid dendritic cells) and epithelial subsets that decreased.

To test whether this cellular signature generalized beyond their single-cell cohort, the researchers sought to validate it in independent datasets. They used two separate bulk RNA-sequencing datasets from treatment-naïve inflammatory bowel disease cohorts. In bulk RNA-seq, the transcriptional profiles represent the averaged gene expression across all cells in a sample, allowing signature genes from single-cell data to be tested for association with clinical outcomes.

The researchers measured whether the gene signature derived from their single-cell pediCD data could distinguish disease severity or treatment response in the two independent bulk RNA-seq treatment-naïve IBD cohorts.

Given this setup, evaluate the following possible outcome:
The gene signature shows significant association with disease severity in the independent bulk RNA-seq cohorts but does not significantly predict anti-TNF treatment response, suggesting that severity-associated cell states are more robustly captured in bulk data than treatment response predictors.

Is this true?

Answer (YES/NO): NO